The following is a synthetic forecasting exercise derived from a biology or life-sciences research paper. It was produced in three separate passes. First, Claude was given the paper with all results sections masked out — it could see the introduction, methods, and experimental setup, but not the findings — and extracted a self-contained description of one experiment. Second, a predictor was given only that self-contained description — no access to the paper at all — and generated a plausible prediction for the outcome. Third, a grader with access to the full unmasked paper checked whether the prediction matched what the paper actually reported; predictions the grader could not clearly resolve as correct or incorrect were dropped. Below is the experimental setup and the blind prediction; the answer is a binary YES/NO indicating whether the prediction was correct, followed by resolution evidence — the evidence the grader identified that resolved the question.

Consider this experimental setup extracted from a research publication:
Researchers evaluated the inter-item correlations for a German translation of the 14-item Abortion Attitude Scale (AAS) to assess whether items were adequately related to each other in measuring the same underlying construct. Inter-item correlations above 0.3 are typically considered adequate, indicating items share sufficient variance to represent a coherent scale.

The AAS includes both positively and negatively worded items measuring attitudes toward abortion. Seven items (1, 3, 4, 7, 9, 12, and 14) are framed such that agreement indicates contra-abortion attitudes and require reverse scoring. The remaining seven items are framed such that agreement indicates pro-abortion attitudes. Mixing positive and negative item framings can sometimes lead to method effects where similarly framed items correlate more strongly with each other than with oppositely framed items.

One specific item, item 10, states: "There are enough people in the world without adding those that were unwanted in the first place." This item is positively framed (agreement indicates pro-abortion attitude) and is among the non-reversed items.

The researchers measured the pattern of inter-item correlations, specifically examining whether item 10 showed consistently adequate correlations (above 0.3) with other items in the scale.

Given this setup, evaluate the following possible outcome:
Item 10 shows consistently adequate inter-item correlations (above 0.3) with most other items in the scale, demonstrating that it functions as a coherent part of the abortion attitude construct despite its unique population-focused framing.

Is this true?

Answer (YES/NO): NO